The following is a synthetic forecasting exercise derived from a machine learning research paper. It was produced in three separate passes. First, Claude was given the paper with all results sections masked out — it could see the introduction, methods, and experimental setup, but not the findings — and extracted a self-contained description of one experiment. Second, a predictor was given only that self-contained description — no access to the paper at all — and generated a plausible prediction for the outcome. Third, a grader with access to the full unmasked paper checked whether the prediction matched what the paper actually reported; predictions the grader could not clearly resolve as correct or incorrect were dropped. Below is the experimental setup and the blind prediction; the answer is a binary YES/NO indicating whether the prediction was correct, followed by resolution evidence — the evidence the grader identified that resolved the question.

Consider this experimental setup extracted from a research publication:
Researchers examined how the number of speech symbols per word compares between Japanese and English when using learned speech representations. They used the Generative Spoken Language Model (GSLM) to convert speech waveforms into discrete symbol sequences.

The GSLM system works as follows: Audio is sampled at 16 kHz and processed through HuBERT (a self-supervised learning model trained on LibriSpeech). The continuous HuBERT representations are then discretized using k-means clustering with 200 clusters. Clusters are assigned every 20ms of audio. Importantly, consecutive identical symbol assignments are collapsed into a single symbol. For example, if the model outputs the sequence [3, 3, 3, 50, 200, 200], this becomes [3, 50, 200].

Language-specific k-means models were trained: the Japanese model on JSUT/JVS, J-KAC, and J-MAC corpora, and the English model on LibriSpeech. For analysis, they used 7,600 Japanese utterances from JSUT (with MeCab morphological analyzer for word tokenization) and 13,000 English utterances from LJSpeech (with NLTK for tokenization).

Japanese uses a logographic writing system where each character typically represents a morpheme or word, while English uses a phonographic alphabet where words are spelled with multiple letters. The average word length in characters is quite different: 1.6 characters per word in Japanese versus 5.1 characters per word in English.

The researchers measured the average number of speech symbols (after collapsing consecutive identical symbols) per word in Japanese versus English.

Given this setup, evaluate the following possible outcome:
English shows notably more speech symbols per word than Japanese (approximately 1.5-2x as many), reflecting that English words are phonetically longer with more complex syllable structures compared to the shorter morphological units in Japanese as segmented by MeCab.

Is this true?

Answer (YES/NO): NO